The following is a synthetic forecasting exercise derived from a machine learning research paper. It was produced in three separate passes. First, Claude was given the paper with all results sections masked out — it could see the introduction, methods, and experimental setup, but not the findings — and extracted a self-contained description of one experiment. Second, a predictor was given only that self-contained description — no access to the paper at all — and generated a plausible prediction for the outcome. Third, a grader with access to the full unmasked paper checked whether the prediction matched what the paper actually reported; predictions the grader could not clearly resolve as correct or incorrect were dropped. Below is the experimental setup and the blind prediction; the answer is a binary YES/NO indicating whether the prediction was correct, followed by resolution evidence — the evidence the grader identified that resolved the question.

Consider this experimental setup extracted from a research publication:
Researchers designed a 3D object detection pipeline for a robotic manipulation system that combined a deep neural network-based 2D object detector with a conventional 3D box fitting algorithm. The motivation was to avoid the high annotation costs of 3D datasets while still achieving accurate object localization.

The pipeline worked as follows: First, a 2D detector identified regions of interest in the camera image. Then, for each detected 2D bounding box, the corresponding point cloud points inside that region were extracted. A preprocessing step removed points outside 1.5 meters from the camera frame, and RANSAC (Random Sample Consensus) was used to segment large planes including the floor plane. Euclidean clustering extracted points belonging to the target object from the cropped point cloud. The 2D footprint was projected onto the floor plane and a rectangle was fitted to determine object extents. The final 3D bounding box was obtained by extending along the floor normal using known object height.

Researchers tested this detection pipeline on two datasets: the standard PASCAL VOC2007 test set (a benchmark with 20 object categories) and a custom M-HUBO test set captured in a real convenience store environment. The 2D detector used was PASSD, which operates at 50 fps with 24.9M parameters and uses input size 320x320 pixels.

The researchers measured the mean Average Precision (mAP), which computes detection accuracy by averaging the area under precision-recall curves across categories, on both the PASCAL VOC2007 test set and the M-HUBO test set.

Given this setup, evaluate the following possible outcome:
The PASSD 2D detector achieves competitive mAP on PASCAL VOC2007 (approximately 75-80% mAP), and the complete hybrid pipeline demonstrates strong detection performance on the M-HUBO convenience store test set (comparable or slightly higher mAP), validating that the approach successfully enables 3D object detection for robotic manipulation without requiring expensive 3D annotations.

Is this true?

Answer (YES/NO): NO